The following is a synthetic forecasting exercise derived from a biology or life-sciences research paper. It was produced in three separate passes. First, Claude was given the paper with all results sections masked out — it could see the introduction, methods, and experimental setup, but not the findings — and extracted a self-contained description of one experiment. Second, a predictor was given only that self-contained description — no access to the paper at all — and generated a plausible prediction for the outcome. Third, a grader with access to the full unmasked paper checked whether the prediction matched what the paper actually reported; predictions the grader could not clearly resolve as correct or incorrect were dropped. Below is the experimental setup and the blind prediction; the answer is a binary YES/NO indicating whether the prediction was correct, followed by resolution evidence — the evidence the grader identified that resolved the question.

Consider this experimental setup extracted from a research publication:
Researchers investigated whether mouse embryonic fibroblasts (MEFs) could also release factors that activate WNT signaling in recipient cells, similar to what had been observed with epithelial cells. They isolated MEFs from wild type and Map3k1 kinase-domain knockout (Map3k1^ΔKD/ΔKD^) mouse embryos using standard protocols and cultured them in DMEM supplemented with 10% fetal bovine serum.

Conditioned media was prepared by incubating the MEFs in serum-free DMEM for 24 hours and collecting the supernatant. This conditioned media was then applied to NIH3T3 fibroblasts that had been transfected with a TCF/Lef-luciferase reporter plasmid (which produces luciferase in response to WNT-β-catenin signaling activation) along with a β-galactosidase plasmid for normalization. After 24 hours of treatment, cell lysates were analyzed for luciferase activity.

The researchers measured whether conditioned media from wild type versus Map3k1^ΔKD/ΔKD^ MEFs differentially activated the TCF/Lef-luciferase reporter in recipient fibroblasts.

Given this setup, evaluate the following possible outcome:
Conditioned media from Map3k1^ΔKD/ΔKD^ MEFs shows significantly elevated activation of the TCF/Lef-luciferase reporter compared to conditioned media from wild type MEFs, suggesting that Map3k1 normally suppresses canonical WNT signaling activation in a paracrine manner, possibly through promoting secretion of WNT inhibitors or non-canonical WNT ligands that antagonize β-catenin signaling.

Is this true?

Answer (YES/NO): NO